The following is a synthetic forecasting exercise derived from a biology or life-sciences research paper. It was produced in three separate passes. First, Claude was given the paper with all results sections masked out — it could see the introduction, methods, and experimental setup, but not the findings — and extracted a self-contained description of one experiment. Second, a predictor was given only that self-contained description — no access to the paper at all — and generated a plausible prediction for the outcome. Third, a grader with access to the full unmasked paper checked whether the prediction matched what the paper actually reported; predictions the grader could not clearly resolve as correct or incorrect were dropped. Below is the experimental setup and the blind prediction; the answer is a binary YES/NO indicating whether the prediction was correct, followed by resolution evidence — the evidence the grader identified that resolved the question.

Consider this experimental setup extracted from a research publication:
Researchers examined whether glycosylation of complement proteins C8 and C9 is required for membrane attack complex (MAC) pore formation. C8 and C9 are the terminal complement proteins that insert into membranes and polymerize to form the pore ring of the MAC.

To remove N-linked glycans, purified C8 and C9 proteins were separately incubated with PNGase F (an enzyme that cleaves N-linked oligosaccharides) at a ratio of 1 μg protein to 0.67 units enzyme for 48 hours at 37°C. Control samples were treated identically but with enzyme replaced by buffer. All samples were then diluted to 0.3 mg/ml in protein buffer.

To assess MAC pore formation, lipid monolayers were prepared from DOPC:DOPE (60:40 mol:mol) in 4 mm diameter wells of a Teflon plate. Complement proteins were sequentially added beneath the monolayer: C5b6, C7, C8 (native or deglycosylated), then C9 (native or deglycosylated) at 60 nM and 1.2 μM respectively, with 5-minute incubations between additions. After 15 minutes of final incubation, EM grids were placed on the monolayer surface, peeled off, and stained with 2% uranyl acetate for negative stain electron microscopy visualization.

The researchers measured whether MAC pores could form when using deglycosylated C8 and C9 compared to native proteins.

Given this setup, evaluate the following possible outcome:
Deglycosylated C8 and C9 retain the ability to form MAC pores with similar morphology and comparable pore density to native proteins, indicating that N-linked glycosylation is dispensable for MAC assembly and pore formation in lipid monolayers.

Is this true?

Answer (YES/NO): NO